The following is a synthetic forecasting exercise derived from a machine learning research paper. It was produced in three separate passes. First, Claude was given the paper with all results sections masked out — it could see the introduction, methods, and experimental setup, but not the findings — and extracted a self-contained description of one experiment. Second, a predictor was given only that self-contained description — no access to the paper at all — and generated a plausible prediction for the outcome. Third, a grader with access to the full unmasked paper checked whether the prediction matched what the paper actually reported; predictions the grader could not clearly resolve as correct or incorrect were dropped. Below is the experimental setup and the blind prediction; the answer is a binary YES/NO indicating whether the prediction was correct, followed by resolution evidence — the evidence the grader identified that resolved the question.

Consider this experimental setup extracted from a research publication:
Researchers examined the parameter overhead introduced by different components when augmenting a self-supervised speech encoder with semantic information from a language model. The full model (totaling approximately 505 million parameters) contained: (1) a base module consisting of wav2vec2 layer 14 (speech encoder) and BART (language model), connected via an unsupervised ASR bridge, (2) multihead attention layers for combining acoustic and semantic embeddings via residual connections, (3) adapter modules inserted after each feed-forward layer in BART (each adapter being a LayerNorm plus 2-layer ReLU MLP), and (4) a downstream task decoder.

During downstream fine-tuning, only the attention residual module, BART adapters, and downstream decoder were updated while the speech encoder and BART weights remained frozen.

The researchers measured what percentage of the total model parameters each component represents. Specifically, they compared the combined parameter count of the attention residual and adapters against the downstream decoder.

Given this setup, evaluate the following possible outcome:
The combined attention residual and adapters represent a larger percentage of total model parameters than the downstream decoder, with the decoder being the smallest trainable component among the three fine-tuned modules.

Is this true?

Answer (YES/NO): NO